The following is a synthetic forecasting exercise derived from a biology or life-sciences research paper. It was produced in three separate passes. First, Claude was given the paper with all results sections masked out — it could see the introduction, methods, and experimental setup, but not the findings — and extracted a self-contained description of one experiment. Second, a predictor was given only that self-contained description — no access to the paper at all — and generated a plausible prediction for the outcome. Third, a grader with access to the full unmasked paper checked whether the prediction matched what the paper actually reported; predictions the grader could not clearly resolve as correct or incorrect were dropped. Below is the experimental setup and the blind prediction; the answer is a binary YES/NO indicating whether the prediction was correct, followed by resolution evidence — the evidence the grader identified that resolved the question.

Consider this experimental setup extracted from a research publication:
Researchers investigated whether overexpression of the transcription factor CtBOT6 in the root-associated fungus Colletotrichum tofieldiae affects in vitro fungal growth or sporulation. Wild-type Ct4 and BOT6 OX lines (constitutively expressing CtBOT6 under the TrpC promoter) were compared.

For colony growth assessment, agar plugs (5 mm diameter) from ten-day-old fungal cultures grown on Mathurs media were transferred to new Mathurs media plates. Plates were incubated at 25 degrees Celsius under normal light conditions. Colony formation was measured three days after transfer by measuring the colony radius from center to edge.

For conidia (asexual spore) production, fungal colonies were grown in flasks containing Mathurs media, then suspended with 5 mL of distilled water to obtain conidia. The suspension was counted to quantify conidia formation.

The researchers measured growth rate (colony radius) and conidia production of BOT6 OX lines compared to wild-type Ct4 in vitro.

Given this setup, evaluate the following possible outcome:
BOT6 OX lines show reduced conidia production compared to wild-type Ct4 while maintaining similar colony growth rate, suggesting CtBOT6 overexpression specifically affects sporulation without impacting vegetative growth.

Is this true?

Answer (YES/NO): NO